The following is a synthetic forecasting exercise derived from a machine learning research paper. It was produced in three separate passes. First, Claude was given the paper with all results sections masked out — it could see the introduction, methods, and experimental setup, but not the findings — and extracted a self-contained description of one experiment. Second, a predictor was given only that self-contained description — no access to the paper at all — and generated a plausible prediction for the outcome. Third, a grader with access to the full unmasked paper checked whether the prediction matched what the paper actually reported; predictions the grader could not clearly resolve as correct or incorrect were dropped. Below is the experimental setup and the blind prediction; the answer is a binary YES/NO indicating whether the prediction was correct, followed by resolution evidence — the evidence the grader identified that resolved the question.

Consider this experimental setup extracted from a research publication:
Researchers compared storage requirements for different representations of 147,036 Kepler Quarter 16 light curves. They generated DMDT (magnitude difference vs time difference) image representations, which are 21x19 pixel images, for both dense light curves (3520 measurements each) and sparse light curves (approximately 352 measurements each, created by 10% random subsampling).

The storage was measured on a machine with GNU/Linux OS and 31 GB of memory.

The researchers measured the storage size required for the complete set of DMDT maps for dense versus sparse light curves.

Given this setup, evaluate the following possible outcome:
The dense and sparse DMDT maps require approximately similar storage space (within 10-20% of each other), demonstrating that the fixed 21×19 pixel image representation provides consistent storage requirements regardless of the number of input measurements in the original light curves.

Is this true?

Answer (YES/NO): YES